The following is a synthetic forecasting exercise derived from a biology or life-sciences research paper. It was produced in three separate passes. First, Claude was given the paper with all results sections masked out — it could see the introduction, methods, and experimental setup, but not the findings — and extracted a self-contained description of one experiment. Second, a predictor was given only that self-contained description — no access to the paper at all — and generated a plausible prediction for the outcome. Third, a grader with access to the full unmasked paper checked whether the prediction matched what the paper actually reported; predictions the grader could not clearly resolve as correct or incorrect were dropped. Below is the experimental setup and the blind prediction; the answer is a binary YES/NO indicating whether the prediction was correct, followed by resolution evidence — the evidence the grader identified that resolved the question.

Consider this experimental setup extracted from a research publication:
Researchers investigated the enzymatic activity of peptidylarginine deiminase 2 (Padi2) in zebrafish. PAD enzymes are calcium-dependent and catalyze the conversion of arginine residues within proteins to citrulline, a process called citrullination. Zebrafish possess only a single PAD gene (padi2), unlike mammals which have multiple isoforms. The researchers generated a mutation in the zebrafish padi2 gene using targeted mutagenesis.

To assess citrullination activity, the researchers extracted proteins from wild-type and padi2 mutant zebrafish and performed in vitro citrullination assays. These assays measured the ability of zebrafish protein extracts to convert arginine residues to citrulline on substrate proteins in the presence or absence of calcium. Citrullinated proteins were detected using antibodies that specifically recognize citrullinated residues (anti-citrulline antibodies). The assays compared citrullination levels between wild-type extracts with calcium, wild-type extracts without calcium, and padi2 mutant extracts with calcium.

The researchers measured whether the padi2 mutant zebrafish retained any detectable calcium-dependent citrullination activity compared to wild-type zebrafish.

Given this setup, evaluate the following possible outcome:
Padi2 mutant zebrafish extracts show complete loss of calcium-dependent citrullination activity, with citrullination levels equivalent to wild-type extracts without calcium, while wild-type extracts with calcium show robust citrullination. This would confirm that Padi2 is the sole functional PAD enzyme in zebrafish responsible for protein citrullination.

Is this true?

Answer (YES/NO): YES